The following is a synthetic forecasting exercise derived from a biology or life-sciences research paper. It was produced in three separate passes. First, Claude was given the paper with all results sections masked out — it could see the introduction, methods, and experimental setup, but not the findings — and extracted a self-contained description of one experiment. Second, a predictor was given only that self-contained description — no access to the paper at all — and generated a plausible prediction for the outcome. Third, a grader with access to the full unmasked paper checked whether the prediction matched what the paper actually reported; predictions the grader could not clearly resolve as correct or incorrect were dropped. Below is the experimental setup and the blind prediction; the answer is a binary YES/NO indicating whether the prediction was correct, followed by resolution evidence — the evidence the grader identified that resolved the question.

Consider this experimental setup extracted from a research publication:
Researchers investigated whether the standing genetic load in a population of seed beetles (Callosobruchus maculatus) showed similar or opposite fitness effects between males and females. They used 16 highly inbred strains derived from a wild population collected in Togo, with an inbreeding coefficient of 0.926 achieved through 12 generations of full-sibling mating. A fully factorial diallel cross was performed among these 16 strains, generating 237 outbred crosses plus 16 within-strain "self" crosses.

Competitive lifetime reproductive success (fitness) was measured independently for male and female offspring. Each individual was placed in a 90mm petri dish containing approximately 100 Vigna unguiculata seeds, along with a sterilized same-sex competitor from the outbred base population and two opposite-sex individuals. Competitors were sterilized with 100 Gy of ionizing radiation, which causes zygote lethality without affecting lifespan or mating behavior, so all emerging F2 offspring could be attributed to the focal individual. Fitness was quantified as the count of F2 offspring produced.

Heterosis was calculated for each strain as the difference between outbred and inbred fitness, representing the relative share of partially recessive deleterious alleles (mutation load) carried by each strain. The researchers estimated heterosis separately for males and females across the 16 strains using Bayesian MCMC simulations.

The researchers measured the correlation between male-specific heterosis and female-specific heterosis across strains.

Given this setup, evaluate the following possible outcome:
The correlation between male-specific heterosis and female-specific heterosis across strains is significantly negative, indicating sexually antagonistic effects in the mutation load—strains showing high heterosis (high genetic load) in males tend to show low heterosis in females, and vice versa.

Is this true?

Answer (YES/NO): NO